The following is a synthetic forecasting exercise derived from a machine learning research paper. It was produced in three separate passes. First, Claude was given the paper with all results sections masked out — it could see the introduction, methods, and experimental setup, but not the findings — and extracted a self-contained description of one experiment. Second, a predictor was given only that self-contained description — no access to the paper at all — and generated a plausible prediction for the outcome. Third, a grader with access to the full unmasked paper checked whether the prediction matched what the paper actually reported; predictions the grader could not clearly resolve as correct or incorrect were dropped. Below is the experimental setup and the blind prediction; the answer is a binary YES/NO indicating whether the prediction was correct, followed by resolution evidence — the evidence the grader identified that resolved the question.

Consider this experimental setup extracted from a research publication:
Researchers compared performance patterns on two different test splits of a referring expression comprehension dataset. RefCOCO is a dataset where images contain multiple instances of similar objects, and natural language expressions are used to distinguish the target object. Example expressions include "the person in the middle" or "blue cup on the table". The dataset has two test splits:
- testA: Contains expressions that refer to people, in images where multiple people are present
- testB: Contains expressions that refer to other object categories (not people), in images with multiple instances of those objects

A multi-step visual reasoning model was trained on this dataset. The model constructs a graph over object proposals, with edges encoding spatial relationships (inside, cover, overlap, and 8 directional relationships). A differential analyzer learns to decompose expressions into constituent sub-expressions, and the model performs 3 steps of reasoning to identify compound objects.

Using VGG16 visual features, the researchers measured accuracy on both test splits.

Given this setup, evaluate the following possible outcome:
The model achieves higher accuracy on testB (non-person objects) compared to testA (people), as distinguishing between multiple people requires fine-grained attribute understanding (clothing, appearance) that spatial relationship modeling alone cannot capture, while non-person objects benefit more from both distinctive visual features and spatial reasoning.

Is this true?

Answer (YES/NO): NO